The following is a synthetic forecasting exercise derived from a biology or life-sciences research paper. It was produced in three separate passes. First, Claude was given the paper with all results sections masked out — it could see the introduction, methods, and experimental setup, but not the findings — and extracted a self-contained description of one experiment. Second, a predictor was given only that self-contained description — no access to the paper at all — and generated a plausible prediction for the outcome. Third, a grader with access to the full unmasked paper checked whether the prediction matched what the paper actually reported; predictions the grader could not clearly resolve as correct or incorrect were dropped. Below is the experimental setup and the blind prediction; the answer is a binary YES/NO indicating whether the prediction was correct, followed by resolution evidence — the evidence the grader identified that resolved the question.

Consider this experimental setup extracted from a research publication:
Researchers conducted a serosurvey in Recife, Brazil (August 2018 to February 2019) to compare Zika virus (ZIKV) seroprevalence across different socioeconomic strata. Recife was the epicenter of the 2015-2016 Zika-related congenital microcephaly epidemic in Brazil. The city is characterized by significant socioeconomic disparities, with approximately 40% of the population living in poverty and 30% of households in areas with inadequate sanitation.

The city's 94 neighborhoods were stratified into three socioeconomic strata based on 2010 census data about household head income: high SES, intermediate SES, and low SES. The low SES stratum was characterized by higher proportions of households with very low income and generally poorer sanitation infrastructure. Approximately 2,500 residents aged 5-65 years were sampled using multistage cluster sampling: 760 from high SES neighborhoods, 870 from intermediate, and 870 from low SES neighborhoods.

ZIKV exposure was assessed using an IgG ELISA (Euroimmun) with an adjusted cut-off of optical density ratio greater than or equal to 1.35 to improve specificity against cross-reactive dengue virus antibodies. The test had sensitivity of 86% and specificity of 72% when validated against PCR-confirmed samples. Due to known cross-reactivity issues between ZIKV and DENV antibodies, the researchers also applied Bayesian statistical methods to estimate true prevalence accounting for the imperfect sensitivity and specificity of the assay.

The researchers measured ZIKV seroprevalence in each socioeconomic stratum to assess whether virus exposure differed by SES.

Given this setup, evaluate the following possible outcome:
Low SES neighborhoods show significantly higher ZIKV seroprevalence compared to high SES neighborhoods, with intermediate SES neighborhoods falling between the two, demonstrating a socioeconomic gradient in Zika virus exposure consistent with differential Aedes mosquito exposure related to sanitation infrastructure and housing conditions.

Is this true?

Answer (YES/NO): YES